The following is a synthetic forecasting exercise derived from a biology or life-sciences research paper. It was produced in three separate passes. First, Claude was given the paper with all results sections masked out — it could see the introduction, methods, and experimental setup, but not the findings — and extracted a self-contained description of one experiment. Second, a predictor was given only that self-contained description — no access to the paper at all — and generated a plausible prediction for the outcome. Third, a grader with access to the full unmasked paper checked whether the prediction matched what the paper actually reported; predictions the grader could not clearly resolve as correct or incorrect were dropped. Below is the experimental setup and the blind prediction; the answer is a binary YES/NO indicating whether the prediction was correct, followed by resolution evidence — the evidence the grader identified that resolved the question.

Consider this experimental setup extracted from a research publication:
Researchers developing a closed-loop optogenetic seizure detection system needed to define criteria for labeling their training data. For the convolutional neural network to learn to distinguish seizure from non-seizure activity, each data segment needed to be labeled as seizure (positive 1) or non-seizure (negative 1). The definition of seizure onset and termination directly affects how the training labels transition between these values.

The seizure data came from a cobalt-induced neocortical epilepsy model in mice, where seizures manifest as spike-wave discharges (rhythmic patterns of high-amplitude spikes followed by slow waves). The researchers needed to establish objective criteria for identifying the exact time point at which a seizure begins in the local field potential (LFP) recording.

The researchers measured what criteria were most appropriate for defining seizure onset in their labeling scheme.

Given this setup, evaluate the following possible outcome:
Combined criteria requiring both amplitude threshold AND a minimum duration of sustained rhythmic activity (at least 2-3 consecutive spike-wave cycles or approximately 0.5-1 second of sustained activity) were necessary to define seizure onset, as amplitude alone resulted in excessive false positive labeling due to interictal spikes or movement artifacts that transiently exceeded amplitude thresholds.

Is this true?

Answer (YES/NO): NO